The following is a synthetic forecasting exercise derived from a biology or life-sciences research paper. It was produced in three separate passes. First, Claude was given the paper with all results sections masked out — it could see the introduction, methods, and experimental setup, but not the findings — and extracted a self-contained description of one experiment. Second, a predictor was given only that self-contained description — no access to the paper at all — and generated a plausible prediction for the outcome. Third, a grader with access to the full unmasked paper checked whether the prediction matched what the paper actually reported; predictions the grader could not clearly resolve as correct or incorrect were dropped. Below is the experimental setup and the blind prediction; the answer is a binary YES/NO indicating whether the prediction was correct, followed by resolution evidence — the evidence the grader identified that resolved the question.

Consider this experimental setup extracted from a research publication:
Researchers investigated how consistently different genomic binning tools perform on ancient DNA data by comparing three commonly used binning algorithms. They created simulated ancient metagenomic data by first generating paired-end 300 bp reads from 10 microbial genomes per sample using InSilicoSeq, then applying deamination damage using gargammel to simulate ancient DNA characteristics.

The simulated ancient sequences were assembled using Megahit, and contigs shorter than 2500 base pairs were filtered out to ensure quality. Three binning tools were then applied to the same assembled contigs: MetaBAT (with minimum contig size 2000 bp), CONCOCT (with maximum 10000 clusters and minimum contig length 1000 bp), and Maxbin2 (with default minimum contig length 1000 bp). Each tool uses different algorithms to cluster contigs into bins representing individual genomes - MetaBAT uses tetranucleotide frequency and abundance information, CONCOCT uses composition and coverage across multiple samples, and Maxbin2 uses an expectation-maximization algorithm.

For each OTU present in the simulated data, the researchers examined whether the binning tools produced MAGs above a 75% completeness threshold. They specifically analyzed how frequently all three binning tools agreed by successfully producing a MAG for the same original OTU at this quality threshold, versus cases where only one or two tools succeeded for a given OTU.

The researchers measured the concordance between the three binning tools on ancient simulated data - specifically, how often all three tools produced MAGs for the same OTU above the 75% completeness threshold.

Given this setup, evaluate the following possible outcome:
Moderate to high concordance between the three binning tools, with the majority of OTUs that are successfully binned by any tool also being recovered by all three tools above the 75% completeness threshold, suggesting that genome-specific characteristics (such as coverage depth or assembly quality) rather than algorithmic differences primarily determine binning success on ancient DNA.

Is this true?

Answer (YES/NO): NO